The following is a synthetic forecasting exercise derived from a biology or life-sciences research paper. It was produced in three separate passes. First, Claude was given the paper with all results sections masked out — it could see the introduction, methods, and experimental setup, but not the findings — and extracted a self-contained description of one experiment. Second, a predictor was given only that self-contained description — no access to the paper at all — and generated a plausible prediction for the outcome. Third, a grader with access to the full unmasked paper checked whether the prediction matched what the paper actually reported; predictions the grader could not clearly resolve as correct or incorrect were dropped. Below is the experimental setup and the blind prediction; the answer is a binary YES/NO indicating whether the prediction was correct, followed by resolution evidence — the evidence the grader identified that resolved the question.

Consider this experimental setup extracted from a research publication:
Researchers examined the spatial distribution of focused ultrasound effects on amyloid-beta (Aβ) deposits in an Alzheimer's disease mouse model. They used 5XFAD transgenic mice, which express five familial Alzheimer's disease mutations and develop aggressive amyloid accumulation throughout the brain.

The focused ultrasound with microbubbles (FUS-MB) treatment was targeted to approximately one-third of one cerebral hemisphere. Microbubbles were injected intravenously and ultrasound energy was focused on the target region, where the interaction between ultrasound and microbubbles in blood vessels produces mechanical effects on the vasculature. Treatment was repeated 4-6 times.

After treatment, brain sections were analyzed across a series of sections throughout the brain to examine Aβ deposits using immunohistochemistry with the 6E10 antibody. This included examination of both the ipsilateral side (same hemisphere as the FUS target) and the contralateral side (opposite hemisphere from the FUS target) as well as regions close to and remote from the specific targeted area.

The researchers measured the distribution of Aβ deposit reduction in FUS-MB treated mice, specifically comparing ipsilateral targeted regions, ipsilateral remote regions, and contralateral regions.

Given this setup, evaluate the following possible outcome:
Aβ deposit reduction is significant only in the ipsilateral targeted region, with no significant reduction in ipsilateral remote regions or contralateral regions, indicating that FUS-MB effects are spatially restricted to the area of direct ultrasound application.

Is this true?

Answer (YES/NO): NO